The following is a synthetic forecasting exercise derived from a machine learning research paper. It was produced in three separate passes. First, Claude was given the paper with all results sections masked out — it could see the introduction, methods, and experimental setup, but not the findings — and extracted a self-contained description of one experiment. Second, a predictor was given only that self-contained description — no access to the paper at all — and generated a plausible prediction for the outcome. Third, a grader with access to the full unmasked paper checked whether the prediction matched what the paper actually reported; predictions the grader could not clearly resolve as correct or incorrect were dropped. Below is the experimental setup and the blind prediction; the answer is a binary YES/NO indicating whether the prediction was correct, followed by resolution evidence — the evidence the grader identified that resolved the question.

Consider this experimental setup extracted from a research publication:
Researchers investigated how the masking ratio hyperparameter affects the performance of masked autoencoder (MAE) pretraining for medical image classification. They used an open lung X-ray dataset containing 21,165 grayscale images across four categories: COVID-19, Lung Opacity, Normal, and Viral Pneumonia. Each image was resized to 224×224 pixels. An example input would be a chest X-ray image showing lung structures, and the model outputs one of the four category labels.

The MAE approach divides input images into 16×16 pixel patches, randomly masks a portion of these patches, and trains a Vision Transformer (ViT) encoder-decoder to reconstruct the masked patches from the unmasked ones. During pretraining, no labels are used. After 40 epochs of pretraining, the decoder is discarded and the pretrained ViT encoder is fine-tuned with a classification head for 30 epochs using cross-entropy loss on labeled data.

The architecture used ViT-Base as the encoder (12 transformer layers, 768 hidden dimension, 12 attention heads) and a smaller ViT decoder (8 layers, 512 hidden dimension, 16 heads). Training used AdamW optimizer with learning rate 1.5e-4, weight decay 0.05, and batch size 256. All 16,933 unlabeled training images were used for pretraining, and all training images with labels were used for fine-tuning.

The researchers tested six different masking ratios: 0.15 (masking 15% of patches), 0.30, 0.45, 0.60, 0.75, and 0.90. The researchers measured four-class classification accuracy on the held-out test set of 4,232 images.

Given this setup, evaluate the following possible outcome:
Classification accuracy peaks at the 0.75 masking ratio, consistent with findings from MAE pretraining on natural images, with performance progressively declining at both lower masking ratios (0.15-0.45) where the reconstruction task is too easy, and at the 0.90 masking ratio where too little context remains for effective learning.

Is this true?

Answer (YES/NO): YES